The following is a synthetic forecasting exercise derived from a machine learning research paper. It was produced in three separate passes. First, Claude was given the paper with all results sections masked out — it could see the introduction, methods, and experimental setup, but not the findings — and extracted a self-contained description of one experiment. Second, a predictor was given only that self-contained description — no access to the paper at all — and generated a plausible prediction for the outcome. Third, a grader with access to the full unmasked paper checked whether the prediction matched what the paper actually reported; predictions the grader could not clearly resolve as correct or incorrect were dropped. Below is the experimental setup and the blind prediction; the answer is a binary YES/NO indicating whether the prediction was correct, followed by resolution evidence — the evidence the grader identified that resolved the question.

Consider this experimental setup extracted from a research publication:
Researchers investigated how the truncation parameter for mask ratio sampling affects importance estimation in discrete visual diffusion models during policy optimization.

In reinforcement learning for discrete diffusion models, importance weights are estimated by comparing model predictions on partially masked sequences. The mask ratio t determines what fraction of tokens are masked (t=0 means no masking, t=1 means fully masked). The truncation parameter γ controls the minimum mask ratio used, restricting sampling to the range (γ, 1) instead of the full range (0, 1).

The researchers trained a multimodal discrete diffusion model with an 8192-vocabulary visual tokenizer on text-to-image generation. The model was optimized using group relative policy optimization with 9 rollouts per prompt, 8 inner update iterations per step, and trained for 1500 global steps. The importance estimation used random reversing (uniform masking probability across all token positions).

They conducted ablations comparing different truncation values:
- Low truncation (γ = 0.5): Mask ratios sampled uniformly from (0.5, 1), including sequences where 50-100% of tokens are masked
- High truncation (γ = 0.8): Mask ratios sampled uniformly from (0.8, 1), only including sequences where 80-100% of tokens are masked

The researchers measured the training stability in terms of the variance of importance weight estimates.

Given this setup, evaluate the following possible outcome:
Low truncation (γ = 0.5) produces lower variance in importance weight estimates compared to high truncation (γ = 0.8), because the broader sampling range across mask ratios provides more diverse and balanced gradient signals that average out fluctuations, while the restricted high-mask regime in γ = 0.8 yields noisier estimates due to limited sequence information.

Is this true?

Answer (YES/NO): NO